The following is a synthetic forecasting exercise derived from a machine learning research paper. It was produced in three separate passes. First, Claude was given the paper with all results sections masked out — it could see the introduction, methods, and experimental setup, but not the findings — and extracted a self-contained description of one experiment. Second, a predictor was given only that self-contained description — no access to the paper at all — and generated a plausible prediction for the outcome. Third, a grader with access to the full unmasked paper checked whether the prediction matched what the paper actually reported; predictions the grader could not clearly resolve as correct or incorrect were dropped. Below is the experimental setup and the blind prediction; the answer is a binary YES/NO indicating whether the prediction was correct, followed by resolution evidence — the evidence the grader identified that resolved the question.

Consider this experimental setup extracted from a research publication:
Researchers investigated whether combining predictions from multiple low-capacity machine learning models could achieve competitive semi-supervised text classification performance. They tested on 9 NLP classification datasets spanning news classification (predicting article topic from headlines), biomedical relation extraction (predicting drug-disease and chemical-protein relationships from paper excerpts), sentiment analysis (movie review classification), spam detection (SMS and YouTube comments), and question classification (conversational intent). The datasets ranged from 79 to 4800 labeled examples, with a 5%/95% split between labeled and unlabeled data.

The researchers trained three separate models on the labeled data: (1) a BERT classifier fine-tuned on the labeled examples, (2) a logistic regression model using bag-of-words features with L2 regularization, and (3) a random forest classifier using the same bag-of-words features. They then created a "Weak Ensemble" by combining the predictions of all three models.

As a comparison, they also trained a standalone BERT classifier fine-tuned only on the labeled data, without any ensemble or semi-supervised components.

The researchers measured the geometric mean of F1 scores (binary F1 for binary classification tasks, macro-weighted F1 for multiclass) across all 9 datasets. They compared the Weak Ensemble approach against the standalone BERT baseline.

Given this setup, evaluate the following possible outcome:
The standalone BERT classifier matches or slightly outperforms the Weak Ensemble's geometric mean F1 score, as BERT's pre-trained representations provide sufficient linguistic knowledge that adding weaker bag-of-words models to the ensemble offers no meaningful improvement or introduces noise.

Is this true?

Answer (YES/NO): NO